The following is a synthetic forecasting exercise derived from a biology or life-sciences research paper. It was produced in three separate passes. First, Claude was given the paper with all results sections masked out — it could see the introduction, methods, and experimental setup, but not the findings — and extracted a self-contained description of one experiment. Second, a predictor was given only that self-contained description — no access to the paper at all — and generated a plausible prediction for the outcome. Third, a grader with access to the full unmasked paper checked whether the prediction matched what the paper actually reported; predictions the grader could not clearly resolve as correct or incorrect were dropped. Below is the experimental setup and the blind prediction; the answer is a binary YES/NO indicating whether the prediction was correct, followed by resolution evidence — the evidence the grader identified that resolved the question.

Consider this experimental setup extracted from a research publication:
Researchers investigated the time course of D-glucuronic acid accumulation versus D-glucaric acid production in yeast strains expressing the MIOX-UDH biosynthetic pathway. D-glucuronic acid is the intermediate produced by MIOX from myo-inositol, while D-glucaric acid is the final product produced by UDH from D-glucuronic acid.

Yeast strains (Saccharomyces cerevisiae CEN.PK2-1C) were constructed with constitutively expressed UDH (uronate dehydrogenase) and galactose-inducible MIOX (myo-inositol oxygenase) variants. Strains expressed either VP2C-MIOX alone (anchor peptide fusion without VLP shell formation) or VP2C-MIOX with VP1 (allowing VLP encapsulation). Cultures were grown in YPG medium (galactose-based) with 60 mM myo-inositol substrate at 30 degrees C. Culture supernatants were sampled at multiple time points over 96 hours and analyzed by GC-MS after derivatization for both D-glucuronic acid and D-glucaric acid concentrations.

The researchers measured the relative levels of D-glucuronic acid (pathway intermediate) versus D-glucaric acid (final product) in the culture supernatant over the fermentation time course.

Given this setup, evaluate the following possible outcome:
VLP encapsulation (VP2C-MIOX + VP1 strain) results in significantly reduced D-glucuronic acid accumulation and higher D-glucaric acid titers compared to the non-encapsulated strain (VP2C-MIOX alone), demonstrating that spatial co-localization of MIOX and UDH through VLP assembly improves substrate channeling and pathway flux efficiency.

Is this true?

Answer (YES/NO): NO